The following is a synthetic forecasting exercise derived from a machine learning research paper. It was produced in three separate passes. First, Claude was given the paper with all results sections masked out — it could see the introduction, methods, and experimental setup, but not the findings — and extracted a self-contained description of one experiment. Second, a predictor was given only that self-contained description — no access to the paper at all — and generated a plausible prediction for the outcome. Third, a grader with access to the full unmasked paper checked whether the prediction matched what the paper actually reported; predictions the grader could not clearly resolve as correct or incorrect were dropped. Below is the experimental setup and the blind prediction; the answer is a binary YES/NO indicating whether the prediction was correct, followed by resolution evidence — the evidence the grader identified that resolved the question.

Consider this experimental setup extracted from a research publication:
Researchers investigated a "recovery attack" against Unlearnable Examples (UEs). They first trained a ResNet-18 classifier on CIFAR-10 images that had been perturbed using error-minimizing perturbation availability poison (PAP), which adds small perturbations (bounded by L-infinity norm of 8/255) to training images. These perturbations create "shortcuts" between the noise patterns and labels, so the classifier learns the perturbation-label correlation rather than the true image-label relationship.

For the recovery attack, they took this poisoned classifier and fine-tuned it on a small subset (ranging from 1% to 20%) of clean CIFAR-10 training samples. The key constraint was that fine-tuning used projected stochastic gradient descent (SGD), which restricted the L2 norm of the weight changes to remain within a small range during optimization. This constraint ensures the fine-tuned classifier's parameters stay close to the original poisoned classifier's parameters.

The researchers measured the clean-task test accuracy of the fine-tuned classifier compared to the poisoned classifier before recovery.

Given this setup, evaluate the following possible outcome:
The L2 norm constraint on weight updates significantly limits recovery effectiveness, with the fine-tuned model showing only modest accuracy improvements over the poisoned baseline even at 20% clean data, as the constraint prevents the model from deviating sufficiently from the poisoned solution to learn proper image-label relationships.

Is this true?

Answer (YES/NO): NO